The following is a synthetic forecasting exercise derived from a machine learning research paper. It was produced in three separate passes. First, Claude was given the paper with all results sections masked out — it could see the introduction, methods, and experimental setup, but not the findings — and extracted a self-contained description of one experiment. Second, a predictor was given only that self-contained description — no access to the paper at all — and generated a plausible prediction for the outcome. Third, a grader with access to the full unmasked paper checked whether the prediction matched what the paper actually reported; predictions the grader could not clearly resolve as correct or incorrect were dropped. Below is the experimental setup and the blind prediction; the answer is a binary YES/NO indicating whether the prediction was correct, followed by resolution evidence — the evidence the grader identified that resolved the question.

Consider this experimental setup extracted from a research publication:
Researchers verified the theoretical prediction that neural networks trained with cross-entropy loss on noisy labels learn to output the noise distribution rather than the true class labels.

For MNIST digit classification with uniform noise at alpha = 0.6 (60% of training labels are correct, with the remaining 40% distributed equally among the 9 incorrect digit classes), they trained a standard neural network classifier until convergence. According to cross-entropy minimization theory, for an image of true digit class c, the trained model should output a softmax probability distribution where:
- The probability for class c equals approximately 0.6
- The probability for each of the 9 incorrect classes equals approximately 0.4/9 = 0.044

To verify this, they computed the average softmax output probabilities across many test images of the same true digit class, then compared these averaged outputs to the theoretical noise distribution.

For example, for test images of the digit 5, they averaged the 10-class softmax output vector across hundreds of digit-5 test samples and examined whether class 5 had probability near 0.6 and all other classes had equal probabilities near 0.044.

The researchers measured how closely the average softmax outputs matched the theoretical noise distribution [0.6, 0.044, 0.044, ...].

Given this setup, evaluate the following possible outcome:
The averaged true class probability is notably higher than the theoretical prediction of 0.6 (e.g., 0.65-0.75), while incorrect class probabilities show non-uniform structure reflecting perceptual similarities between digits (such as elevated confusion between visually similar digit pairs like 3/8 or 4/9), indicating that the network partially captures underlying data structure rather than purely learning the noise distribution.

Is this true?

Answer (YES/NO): NO